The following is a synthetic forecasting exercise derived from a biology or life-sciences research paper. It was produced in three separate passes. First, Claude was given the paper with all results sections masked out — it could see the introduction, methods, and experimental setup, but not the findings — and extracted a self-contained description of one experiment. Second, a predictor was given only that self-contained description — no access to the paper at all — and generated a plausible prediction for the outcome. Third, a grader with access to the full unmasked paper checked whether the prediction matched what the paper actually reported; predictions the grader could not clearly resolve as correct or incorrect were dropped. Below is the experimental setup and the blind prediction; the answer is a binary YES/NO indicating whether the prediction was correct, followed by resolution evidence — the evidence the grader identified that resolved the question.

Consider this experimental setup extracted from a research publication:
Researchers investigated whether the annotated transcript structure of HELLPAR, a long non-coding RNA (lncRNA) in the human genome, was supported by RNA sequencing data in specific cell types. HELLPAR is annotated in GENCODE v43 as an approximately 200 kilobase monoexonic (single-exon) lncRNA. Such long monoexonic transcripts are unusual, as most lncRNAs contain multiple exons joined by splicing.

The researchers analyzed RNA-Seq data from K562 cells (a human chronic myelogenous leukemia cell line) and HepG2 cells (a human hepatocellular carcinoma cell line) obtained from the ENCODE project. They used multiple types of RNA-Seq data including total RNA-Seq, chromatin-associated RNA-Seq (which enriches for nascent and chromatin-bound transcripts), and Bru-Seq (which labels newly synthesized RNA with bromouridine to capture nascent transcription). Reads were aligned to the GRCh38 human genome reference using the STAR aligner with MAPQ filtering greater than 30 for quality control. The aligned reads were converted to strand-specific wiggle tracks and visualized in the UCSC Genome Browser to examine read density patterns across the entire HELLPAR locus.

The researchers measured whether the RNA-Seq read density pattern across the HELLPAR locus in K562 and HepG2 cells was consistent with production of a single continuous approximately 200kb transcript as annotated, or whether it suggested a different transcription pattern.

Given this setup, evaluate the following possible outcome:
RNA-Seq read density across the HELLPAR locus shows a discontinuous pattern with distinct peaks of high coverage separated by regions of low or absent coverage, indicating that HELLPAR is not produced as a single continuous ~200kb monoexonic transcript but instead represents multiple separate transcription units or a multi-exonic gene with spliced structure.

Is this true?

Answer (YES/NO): YES